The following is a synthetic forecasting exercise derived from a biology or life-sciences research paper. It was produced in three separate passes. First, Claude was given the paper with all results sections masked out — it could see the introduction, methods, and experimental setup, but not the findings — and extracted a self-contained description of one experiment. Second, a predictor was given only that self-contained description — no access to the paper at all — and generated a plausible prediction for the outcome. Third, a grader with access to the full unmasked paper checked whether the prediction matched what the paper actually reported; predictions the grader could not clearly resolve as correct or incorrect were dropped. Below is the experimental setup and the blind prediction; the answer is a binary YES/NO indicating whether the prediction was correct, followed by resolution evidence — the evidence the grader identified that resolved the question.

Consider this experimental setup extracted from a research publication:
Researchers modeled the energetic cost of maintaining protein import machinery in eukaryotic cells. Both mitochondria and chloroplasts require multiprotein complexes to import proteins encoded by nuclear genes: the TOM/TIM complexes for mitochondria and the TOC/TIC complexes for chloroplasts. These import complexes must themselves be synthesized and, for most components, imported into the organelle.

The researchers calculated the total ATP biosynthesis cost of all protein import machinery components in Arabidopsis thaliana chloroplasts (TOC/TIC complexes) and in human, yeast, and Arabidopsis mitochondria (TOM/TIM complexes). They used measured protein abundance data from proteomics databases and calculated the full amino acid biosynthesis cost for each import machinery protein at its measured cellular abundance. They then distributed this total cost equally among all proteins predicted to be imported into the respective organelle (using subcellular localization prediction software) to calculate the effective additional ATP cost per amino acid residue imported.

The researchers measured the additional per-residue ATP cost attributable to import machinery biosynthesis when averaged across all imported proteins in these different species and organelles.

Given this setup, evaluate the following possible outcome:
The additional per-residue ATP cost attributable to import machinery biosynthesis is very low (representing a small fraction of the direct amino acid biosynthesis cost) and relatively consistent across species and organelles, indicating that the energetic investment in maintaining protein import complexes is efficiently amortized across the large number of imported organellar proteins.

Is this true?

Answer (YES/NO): YES